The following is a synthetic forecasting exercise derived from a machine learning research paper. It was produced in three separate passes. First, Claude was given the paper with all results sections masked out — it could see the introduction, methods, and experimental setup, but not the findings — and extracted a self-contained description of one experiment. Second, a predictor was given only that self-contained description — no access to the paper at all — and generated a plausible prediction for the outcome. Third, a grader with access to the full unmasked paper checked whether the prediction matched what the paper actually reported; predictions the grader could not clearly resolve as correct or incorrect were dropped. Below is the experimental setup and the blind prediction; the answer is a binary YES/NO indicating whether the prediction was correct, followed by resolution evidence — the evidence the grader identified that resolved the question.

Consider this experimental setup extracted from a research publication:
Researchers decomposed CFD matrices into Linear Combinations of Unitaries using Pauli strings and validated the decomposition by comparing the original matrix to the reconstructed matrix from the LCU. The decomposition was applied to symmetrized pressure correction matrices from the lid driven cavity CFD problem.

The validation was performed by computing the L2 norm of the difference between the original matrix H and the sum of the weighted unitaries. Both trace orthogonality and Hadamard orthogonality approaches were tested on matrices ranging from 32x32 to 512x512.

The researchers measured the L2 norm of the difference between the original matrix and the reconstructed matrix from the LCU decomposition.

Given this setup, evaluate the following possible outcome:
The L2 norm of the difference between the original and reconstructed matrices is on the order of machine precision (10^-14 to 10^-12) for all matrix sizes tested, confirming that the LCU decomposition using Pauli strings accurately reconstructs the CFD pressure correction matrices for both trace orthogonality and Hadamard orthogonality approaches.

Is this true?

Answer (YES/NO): YES